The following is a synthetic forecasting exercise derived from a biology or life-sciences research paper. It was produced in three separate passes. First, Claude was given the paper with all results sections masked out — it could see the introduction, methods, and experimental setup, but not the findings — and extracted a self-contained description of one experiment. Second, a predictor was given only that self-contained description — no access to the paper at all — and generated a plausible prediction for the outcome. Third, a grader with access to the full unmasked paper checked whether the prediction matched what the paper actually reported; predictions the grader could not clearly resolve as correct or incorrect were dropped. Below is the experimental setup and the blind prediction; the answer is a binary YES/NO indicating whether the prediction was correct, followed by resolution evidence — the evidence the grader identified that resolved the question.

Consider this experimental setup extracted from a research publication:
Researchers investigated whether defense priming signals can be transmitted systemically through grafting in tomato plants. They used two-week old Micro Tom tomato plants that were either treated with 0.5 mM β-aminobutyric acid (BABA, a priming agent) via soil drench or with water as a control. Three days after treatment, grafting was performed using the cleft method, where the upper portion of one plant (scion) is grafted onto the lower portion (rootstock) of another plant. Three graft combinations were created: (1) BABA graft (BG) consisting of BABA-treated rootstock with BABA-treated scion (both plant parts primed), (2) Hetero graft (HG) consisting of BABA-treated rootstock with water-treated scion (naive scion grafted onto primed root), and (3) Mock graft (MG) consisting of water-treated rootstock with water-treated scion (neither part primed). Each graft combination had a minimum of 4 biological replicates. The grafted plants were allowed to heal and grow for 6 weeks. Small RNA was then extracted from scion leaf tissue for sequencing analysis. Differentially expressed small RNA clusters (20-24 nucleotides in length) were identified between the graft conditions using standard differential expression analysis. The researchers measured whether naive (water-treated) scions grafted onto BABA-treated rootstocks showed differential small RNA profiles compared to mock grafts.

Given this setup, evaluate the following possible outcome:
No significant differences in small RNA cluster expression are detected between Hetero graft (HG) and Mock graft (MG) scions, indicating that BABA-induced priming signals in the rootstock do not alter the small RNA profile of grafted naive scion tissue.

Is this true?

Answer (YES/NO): NO